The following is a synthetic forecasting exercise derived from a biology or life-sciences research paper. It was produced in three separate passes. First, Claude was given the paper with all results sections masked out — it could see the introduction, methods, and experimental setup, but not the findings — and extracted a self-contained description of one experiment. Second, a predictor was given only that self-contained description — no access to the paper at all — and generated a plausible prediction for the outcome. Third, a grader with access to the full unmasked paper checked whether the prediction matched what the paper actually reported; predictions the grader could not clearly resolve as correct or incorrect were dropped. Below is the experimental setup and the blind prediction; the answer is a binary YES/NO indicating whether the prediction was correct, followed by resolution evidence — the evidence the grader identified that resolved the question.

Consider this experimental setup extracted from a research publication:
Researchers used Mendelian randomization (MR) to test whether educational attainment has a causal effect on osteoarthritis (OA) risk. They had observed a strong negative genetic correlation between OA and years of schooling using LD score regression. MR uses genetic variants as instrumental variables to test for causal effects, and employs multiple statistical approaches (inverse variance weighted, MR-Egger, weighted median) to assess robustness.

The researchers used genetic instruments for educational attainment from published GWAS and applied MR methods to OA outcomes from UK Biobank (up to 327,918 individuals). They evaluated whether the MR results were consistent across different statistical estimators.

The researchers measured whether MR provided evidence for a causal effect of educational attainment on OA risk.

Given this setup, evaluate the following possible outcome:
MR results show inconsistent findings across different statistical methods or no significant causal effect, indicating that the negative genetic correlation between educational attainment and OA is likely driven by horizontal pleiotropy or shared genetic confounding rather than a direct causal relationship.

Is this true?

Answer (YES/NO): YES